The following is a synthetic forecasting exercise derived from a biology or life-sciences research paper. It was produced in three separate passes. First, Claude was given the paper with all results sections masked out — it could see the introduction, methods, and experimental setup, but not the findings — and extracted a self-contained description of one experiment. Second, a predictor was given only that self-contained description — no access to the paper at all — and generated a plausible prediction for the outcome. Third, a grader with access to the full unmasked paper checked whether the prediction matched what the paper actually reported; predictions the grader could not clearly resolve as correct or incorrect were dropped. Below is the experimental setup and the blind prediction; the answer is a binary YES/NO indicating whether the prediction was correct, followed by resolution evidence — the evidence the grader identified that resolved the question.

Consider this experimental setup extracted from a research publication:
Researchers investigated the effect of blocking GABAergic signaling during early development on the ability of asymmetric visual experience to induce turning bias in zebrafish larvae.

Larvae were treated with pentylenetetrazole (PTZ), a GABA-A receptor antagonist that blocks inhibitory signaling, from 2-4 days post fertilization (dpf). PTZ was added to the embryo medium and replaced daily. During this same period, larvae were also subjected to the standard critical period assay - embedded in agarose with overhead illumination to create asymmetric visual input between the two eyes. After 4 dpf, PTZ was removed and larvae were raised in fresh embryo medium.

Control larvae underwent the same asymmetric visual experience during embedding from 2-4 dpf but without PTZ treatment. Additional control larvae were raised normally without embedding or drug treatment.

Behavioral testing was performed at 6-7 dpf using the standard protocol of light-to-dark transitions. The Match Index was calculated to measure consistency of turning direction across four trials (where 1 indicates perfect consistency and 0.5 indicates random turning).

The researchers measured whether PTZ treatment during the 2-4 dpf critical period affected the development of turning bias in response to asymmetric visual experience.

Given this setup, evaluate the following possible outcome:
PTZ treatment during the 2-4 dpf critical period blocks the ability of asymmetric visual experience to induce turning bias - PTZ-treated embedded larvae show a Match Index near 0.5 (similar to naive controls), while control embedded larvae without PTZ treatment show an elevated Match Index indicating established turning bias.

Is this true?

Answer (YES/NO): NO